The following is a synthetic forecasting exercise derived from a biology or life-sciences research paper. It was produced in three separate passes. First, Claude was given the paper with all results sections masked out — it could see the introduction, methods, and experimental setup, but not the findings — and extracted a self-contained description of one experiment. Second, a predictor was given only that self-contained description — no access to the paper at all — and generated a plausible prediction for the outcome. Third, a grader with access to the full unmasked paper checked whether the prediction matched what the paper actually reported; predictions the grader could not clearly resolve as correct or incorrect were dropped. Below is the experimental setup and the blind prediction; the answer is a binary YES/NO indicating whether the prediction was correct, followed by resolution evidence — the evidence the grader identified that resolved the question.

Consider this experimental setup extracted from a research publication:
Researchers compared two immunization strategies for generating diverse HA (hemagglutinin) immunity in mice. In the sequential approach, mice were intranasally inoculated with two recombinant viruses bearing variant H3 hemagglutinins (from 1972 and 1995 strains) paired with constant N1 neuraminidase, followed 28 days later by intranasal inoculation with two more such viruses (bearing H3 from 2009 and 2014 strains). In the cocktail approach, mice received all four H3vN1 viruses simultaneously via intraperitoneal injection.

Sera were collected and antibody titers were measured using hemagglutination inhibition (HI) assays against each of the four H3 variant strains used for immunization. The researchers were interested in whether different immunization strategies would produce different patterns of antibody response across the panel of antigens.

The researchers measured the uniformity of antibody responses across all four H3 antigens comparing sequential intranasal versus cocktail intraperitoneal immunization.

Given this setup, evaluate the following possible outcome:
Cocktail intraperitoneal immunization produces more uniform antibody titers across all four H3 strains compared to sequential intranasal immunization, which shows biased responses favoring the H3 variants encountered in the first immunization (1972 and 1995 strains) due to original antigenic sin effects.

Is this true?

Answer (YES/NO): NO